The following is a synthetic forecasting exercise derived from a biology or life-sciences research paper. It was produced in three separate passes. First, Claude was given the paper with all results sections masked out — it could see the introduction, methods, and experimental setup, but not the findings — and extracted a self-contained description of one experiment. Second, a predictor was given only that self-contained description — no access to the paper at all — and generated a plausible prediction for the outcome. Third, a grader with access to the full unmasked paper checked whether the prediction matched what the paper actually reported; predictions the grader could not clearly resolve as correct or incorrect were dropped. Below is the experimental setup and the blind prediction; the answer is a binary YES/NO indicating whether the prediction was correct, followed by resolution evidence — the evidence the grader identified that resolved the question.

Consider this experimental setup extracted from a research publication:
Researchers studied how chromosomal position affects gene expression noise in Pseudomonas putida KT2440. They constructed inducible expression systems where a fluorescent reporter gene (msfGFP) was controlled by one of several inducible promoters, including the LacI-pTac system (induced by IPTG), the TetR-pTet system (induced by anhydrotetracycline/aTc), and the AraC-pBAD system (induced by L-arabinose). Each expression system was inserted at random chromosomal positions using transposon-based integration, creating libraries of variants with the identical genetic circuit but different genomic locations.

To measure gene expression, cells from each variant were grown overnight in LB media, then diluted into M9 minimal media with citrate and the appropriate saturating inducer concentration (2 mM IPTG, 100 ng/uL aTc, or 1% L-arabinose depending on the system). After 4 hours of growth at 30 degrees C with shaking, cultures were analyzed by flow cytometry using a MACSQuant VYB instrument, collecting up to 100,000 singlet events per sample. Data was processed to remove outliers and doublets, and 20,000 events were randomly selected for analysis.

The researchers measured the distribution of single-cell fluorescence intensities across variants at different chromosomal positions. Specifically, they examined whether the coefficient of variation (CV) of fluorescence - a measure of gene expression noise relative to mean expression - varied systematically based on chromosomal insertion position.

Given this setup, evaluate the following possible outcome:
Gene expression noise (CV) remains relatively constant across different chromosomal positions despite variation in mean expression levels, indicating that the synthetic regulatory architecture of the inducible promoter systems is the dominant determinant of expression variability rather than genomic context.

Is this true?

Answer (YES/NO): NO